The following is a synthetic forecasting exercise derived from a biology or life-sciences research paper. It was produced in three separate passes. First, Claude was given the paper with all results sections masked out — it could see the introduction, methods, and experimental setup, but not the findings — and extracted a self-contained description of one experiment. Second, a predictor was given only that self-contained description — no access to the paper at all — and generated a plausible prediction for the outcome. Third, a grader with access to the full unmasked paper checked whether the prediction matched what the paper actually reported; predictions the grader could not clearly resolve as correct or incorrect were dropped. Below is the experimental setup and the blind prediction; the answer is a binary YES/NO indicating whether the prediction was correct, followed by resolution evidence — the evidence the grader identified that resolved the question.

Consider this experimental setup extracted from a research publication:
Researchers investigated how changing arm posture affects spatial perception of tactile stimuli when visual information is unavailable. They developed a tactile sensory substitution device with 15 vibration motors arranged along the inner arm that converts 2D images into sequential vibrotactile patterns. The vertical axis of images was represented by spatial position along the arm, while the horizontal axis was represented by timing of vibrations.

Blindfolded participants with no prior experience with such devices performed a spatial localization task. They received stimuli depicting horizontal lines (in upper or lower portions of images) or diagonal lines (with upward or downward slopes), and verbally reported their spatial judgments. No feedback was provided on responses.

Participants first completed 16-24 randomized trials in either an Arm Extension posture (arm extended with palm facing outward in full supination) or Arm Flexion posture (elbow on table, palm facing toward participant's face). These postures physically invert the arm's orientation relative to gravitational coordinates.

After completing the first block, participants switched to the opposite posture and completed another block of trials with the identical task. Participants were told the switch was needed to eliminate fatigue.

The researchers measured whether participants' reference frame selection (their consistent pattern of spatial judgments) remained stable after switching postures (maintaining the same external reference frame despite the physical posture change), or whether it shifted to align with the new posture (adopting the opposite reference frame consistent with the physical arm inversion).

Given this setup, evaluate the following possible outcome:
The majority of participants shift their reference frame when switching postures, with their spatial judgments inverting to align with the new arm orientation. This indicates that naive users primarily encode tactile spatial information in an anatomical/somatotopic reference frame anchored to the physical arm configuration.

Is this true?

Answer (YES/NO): NO